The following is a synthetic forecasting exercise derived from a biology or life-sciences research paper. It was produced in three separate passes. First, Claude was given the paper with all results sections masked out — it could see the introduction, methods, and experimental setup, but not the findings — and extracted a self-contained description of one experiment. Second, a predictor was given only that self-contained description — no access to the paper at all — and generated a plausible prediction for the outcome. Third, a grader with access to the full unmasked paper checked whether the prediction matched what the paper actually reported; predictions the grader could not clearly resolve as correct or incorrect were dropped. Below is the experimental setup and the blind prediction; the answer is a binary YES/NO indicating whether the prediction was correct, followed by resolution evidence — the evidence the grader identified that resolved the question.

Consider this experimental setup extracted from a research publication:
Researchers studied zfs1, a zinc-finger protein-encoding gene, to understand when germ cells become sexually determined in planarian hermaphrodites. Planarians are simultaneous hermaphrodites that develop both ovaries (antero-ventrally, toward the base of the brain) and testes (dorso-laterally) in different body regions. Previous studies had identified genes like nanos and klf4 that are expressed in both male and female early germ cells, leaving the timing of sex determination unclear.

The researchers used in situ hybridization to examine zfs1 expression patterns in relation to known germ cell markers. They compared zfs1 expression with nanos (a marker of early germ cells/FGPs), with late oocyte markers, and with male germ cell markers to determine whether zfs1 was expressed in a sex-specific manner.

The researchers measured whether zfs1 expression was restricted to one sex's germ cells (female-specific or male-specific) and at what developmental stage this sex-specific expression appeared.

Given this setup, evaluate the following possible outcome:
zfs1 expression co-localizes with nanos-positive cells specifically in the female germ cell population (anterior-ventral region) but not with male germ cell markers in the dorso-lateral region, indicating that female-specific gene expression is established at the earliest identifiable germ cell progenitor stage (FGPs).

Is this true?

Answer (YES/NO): YES